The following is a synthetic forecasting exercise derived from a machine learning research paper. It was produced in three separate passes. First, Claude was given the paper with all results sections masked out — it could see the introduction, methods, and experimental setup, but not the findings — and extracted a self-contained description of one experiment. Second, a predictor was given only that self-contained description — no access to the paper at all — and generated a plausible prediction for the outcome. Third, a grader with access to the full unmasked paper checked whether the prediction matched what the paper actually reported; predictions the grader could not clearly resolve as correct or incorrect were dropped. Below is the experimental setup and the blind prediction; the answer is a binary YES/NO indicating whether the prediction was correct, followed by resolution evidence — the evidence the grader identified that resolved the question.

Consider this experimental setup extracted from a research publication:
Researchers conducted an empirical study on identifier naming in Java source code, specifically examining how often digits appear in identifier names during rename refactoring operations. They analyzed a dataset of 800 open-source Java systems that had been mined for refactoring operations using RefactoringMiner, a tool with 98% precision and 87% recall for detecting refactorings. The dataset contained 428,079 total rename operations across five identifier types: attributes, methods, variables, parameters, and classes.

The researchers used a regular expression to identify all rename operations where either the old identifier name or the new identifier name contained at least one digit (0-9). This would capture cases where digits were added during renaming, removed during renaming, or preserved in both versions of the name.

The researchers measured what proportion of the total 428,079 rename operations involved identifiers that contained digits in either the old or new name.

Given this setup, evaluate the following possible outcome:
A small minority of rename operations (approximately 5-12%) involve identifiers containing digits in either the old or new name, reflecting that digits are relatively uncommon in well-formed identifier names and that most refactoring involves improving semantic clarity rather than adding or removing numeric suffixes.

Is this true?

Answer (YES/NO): NO